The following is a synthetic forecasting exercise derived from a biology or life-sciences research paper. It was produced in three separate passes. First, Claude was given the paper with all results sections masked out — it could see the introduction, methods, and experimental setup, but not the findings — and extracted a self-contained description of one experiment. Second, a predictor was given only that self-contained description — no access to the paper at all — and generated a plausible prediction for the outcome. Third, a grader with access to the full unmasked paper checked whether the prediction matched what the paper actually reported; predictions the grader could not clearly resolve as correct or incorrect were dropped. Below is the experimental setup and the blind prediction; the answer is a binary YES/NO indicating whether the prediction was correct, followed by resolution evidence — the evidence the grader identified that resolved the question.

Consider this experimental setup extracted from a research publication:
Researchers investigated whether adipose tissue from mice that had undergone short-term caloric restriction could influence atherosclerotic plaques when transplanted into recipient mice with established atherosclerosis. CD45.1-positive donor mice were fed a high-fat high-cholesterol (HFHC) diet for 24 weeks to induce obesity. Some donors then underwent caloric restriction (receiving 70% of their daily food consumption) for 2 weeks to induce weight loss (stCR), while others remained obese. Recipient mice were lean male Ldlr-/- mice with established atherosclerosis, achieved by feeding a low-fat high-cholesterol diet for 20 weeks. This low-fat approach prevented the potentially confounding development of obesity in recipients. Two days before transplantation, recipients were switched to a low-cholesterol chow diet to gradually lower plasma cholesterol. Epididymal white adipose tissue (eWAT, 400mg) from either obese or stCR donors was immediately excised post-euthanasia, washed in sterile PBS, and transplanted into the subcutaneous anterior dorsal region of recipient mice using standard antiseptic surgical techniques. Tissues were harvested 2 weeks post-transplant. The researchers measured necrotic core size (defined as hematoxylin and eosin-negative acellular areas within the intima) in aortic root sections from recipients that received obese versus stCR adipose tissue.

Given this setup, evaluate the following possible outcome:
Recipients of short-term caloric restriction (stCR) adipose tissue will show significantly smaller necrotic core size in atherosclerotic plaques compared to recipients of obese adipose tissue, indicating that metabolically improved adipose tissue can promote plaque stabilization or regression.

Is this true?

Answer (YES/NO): YES